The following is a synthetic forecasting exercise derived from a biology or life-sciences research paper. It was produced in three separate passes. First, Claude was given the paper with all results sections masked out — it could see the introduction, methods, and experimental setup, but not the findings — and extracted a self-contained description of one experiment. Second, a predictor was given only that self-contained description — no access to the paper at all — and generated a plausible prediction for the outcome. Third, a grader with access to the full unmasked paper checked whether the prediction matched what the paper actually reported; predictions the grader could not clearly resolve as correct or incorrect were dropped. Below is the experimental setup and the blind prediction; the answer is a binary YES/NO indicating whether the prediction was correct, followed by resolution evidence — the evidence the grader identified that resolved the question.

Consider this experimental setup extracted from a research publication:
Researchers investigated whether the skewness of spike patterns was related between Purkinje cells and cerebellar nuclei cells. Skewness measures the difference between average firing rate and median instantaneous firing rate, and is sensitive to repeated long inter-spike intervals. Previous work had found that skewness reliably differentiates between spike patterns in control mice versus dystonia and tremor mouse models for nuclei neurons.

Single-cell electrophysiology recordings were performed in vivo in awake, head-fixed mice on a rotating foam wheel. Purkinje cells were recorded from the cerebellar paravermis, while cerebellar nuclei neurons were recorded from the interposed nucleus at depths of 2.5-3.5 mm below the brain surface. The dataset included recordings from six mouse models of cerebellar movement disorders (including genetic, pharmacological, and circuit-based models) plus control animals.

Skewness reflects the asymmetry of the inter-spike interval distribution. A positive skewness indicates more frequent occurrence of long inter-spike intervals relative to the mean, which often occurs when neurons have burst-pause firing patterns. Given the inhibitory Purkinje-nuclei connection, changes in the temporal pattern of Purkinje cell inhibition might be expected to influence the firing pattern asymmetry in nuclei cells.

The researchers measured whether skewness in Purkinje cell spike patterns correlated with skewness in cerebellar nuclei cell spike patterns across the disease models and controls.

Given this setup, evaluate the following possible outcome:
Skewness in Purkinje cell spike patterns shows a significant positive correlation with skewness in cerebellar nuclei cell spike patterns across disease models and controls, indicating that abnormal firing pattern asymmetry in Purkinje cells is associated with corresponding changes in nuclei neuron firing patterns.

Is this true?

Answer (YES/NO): NO